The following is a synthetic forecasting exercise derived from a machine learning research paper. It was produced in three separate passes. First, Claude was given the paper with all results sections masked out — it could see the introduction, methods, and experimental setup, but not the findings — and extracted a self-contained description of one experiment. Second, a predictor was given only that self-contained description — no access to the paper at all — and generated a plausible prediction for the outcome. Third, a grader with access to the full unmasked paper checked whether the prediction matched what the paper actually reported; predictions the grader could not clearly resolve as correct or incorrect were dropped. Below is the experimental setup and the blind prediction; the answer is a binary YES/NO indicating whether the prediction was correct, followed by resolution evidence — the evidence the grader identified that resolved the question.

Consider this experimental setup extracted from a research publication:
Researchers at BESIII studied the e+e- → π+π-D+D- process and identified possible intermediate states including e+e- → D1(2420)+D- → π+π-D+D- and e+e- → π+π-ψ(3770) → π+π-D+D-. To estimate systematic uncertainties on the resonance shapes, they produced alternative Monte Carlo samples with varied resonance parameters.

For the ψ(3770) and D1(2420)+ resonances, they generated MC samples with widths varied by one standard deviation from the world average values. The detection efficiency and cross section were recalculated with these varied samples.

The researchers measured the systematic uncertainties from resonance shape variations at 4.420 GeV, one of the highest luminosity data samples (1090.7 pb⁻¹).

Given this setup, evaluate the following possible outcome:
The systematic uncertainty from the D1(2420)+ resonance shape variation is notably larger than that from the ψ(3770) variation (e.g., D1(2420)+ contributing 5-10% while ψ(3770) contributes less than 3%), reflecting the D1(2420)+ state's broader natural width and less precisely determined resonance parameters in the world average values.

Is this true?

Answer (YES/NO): NO